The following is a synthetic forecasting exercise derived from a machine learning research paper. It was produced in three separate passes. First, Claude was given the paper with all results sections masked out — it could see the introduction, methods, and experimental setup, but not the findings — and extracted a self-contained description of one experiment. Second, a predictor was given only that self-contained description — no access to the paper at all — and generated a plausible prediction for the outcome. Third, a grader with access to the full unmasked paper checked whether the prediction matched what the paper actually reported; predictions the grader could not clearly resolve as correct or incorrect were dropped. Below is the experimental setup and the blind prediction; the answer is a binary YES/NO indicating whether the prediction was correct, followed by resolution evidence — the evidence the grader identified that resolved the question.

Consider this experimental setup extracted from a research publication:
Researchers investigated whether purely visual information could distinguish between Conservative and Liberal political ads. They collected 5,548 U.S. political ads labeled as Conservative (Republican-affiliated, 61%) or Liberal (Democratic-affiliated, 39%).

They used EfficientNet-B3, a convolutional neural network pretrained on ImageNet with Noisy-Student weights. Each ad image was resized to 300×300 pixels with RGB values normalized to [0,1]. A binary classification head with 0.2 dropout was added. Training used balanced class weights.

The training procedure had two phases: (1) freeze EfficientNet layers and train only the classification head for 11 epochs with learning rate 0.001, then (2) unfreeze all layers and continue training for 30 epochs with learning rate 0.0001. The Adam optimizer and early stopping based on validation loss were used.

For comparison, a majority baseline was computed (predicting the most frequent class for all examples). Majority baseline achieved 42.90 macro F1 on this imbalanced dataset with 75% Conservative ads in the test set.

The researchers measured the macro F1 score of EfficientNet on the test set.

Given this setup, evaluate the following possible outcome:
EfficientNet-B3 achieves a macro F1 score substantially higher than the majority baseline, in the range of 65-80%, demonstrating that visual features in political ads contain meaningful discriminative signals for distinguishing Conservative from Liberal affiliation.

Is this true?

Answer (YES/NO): YES